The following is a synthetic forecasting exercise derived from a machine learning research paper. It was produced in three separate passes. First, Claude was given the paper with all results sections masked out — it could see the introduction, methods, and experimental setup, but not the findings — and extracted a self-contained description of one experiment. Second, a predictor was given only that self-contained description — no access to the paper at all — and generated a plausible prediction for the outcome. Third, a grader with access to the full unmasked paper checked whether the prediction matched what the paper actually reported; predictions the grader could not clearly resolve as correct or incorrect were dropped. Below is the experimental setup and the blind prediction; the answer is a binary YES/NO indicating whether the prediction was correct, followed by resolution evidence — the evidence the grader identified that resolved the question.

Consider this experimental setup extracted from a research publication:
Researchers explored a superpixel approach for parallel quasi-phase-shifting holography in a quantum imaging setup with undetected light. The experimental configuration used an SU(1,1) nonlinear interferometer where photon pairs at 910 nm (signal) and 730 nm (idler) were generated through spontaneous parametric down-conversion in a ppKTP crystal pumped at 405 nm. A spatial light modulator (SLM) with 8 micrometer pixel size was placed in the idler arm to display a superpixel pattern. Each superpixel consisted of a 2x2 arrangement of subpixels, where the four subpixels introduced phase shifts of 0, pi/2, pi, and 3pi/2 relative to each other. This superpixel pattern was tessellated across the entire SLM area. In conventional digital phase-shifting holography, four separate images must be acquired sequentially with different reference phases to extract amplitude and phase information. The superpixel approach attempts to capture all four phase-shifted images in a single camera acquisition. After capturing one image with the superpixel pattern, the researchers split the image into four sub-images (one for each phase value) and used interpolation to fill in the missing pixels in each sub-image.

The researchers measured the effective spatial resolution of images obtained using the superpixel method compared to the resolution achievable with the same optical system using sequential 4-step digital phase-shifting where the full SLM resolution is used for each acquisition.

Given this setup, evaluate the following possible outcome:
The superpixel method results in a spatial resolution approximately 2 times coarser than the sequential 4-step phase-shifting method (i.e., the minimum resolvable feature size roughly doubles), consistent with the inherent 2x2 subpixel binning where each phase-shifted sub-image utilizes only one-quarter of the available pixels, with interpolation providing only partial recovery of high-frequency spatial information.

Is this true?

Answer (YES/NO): NO